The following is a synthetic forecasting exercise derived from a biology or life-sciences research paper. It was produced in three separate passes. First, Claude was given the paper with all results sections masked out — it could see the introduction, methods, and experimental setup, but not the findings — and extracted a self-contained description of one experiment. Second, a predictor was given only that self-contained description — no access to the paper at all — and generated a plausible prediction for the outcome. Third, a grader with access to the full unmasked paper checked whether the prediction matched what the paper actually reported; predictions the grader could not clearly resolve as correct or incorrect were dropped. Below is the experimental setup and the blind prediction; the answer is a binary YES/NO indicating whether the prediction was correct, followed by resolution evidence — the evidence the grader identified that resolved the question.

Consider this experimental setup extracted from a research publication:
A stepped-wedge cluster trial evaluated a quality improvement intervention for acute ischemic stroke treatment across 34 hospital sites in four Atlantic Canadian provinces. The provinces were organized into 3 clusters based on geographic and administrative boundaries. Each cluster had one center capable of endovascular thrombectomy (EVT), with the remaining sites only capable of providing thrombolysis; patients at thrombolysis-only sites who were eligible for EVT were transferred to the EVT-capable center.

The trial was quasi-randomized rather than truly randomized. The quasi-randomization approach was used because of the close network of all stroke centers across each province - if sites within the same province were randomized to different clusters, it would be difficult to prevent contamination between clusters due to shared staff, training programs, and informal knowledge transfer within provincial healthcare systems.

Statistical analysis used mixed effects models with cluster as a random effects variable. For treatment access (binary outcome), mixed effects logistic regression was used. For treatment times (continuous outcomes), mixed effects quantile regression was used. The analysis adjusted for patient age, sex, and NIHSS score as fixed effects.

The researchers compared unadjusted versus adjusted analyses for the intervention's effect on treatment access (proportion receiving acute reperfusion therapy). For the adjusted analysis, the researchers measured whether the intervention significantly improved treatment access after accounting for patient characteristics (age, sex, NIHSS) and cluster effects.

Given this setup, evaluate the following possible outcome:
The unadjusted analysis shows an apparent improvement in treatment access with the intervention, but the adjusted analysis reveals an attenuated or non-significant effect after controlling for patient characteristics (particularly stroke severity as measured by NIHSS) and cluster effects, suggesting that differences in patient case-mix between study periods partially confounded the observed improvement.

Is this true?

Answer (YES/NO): NO